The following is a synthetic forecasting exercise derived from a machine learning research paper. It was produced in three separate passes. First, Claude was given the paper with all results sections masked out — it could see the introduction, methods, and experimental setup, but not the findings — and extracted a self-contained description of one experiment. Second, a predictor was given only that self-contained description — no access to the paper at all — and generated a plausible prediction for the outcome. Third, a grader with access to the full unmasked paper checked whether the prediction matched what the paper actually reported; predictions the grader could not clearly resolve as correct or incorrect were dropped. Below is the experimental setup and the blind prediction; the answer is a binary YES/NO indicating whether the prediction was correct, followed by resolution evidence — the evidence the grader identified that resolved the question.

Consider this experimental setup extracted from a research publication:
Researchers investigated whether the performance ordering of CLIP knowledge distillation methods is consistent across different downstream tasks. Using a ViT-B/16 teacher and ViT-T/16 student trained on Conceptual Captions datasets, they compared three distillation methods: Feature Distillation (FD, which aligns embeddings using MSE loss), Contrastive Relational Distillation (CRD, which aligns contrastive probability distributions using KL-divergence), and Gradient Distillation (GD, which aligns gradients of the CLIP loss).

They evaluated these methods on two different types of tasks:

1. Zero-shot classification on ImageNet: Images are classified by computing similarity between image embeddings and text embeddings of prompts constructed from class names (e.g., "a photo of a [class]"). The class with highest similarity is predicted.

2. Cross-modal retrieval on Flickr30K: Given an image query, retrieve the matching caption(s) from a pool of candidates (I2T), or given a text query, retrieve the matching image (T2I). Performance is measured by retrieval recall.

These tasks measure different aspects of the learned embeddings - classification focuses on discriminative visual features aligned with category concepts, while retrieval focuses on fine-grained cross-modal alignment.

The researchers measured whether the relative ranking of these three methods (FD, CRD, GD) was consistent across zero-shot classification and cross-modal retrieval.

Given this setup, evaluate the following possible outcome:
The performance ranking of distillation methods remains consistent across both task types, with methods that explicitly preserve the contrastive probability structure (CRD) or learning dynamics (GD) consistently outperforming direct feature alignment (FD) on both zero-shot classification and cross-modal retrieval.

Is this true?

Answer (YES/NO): NO